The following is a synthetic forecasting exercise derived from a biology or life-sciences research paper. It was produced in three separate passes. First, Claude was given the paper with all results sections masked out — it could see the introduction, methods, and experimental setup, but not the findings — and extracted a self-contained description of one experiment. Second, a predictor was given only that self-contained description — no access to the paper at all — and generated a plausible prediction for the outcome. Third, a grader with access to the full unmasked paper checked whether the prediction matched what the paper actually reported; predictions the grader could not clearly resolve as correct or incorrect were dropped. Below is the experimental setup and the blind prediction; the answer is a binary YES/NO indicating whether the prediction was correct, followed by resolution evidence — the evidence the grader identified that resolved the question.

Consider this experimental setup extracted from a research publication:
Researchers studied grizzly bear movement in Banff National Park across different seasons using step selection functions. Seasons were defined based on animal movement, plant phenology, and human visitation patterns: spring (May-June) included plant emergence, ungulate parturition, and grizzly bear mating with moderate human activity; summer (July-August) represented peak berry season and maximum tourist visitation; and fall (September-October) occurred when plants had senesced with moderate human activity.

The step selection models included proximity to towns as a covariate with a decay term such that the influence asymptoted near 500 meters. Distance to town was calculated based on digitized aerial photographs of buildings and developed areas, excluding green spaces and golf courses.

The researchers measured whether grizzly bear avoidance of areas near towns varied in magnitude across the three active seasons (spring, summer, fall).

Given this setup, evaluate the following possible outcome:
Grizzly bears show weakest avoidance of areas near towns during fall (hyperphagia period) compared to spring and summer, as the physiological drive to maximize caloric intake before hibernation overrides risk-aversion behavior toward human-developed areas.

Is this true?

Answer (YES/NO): YES